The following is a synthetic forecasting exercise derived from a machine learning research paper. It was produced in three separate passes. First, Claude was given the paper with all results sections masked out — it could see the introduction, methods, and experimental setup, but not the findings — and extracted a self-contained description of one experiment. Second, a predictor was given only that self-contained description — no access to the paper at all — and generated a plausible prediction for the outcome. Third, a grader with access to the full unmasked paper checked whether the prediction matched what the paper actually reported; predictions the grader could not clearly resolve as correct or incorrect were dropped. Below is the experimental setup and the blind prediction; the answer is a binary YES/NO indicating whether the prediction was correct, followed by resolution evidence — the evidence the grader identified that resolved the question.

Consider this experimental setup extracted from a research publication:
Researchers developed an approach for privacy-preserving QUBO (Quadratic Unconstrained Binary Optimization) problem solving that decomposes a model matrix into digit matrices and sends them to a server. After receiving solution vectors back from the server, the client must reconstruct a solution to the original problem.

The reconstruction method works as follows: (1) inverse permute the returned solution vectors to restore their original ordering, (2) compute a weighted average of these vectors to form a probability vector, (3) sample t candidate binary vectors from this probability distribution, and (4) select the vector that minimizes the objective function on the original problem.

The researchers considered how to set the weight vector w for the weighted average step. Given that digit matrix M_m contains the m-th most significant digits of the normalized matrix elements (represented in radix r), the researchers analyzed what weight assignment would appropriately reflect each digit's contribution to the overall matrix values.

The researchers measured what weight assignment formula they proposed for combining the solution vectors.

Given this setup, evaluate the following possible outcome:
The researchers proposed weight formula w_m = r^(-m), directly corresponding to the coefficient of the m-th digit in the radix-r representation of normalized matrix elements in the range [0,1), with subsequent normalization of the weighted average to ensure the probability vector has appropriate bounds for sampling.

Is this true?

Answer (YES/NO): YES